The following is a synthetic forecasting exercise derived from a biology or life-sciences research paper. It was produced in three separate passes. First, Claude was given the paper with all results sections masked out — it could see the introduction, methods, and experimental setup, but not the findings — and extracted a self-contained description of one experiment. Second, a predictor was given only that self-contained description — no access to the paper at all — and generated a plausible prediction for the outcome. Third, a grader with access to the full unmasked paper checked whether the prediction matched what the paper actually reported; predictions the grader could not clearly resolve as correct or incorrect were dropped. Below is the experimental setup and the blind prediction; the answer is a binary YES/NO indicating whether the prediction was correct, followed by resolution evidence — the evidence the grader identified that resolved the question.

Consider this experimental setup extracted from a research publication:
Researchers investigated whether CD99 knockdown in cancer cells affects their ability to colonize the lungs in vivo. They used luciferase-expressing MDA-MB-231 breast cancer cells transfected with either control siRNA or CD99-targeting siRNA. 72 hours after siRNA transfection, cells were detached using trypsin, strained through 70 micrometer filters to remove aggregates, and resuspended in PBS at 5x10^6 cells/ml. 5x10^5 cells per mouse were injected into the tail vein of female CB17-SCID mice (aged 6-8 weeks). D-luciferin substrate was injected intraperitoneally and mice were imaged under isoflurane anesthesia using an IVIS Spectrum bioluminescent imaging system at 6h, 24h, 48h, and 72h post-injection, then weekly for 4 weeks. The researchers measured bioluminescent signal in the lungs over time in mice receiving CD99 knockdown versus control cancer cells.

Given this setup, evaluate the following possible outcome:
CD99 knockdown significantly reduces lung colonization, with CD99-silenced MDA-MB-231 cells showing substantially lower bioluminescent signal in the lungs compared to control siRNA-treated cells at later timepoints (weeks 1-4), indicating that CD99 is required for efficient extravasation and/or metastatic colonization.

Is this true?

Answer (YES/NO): NO